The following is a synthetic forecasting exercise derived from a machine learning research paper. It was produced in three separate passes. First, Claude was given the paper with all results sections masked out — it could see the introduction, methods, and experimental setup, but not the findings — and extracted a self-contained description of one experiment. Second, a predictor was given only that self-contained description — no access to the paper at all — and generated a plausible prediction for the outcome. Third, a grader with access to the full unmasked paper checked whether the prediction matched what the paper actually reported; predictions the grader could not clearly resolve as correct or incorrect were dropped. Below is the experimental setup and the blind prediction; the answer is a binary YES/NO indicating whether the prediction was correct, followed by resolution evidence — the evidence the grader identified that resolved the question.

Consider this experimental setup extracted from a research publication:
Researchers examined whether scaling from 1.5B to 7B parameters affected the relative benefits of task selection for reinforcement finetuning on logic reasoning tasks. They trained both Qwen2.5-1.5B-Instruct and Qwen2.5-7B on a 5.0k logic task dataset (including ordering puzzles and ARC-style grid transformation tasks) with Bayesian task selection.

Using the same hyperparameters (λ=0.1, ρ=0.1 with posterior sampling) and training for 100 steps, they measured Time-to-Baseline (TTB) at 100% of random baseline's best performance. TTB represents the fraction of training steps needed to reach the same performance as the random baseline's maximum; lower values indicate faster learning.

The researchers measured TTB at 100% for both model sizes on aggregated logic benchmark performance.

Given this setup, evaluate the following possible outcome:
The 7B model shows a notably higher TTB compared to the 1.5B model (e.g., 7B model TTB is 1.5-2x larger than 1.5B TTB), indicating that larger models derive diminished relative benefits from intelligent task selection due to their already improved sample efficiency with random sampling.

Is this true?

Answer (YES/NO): NO